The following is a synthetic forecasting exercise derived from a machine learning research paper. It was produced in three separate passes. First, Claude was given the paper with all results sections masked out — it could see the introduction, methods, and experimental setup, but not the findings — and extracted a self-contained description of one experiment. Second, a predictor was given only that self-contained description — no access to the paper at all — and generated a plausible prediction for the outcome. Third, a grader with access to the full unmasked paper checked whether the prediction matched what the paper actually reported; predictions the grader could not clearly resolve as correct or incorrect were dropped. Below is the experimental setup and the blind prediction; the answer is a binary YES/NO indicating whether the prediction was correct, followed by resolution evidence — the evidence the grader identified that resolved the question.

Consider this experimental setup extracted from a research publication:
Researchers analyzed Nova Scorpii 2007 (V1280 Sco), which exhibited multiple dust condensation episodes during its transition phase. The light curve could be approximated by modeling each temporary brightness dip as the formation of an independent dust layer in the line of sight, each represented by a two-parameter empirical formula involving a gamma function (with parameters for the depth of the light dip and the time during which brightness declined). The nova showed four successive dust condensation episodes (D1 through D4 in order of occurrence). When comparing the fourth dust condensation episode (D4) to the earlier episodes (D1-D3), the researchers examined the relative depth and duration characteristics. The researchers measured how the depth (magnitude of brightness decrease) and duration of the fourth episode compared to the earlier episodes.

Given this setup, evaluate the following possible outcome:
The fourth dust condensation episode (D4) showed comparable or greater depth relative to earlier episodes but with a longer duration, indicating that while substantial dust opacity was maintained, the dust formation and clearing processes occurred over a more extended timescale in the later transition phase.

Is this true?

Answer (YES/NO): NO